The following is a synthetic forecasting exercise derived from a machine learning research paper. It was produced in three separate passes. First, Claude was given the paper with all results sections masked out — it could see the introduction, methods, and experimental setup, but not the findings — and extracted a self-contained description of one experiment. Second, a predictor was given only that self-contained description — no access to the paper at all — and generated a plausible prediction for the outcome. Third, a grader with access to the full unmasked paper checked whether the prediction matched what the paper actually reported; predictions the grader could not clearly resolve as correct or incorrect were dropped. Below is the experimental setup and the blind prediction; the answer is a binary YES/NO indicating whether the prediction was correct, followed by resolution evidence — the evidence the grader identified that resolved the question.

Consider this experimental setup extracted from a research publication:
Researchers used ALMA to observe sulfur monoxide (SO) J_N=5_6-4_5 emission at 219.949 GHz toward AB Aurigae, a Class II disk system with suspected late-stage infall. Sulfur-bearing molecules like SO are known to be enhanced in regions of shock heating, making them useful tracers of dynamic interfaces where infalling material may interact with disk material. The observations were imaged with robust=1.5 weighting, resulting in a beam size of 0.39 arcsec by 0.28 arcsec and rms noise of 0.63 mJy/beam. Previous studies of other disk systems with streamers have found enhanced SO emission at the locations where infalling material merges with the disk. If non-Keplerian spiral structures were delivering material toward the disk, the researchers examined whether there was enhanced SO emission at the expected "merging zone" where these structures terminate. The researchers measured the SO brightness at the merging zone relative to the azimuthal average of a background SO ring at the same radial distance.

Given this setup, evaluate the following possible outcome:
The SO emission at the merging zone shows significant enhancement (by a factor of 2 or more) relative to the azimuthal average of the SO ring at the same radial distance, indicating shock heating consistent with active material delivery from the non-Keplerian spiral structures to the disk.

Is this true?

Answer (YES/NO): YES